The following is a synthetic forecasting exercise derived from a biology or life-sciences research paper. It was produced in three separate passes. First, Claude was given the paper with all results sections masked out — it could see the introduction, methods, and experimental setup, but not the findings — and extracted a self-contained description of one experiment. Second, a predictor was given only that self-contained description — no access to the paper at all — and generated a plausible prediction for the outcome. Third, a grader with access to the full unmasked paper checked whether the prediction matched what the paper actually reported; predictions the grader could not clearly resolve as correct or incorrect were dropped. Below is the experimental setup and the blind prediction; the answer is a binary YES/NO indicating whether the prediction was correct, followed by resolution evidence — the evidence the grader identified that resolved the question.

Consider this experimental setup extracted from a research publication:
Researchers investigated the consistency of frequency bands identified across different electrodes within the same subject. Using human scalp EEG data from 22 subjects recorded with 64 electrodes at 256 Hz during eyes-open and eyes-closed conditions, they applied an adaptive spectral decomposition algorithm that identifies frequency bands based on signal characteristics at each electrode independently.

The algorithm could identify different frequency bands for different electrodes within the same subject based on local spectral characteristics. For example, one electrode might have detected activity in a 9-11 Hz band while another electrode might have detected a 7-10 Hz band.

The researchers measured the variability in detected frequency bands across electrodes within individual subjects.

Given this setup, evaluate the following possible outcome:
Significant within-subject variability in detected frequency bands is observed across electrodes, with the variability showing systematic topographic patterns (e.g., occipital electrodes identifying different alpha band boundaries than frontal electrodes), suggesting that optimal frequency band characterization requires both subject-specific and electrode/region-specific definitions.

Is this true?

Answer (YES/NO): YES